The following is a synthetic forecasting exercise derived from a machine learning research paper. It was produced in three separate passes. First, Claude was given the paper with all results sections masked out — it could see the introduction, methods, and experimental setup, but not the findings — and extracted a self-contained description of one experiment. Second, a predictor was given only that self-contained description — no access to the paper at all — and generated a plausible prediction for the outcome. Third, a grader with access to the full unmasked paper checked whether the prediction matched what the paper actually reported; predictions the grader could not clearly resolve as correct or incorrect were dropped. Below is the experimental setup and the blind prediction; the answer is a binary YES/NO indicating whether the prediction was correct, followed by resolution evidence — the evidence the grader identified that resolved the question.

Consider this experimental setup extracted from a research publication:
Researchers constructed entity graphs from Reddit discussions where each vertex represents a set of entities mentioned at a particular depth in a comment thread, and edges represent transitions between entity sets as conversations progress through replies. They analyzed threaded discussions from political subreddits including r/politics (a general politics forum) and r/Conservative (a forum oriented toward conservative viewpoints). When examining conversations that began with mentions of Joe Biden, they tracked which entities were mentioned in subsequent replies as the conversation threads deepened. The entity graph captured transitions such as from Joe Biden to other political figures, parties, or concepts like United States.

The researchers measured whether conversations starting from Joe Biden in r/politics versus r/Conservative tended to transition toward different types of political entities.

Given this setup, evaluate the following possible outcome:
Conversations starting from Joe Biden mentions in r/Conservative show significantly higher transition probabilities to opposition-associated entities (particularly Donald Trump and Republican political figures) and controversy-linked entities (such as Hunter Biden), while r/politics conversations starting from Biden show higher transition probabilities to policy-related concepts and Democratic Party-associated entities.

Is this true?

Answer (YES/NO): NO